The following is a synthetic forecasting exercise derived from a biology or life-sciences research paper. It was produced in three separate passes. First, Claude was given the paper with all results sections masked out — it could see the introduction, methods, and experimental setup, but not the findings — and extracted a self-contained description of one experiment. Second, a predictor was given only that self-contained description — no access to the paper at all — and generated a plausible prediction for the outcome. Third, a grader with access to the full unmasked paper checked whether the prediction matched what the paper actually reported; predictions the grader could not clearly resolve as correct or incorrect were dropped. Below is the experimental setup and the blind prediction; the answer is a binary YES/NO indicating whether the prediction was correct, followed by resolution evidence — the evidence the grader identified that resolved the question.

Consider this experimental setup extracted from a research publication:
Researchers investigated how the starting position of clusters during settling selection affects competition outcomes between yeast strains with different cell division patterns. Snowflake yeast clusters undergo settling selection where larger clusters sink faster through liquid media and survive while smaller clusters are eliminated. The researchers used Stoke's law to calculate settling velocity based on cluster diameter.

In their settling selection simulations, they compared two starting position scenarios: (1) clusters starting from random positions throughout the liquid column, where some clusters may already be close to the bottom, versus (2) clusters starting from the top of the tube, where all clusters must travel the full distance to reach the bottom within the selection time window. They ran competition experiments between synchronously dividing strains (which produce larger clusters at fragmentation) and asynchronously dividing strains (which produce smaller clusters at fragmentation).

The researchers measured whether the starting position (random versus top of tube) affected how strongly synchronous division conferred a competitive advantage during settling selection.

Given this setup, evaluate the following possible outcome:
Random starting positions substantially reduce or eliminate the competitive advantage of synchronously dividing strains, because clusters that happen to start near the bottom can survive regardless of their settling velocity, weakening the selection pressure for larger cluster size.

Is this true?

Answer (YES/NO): YES